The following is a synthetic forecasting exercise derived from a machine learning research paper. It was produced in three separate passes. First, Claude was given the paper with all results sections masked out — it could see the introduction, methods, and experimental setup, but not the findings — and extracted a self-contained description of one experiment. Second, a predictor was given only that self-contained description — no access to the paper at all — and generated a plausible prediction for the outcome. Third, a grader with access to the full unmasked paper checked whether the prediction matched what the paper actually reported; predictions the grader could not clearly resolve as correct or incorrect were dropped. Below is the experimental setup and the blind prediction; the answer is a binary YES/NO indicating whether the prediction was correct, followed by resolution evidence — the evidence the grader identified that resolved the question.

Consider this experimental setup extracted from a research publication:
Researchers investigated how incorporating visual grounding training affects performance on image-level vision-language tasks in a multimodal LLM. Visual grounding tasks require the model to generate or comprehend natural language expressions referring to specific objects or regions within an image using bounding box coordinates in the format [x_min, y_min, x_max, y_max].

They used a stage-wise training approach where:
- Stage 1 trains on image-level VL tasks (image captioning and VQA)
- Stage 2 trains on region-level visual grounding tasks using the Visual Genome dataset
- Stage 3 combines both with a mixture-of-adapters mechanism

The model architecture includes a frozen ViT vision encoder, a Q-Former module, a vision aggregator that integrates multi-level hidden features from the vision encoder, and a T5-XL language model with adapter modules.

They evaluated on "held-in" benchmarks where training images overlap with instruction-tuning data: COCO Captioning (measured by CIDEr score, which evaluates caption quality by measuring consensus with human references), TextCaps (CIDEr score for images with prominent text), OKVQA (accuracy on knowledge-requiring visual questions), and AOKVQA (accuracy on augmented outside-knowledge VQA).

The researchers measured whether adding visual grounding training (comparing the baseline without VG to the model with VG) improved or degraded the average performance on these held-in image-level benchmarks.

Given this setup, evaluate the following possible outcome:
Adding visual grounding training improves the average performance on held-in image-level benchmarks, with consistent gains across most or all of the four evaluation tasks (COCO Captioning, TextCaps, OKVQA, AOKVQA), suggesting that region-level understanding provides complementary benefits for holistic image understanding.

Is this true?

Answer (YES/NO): YES